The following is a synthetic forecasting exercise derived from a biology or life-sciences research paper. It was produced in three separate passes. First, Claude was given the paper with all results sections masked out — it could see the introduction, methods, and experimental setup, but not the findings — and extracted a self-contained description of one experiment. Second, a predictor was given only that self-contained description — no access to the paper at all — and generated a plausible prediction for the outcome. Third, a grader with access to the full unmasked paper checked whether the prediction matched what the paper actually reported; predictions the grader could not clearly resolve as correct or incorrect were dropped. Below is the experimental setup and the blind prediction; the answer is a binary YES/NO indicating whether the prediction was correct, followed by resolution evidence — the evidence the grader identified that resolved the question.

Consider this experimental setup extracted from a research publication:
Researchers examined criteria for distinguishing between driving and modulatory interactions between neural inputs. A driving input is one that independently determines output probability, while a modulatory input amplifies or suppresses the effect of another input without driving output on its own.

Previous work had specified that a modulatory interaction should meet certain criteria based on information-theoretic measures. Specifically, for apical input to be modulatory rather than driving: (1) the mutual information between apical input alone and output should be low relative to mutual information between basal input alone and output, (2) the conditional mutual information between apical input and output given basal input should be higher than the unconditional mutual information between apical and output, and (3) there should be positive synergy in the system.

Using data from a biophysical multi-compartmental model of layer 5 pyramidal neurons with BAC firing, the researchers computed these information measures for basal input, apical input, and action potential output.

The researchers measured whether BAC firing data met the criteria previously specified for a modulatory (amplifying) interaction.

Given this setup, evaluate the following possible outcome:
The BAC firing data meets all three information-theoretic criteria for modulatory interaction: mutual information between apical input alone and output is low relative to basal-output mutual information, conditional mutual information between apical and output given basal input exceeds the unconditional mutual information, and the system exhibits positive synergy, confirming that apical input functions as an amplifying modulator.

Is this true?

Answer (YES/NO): YES